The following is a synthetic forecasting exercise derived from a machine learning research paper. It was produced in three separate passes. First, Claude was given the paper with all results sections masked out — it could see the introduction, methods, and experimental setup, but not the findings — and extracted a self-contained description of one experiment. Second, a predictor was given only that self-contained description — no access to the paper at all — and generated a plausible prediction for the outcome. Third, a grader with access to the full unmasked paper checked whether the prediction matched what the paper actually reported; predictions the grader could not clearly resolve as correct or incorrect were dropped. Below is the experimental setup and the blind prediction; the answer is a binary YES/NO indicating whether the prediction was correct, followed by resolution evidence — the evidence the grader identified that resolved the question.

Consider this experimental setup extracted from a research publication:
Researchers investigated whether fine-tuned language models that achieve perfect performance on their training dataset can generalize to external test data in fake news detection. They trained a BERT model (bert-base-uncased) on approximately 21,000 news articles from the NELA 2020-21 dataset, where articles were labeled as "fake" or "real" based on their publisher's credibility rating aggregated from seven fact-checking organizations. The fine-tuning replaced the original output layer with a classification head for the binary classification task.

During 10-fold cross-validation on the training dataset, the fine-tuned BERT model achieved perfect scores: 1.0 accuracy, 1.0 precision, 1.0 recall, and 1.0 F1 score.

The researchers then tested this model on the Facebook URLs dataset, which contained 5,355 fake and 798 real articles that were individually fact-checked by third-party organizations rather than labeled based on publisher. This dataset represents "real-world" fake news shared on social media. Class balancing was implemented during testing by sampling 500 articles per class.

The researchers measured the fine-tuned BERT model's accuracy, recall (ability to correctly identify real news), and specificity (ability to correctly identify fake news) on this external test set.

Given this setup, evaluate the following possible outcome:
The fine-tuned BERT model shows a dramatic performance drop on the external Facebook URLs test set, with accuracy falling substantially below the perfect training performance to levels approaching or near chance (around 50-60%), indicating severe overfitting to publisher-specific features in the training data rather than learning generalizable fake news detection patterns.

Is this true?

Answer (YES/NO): NO